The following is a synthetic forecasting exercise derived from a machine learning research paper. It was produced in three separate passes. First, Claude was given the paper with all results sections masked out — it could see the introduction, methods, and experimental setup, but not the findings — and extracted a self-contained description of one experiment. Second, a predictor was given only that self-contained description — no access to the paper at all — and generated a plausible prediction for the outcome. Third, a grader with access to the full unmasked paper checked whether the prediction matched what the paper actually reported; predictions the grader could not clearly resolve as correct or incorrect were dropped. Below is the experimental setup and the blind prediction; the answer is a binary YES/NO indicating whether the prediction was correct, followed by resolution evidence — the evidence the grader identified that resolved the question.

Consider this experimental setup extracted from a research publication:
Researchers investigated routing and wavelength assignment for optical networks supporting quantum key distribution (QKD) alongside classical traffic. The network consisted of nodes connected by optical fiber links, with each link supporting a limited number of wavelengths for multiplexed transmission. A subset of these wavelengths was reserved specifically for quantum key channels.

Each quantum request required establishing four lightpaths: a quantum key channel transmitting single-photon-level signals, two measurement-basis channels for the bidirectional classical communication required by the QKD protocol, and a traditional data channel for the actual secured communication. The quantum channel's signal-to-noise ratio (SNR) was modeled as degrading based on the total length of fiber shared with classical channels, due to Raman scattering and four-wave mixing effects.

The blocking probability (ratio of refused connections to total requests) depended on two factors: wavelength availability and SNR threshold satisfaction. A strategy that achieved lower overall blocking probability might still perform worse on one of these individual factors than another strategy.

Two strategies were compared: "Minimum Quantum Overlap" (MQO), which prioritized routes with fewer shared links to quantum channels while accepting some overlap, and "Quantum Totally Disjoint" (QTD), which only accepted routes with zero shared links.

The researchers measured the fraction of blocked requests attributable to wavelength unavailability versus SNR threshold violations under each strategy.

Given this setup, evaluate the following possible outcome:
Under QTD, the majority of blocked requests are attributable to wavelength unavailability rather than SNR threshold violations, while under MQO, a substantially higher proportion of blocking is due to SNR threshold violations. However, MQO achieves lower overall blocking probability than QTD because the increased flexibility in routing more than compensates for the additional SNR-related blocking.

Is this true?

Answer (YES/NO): NO